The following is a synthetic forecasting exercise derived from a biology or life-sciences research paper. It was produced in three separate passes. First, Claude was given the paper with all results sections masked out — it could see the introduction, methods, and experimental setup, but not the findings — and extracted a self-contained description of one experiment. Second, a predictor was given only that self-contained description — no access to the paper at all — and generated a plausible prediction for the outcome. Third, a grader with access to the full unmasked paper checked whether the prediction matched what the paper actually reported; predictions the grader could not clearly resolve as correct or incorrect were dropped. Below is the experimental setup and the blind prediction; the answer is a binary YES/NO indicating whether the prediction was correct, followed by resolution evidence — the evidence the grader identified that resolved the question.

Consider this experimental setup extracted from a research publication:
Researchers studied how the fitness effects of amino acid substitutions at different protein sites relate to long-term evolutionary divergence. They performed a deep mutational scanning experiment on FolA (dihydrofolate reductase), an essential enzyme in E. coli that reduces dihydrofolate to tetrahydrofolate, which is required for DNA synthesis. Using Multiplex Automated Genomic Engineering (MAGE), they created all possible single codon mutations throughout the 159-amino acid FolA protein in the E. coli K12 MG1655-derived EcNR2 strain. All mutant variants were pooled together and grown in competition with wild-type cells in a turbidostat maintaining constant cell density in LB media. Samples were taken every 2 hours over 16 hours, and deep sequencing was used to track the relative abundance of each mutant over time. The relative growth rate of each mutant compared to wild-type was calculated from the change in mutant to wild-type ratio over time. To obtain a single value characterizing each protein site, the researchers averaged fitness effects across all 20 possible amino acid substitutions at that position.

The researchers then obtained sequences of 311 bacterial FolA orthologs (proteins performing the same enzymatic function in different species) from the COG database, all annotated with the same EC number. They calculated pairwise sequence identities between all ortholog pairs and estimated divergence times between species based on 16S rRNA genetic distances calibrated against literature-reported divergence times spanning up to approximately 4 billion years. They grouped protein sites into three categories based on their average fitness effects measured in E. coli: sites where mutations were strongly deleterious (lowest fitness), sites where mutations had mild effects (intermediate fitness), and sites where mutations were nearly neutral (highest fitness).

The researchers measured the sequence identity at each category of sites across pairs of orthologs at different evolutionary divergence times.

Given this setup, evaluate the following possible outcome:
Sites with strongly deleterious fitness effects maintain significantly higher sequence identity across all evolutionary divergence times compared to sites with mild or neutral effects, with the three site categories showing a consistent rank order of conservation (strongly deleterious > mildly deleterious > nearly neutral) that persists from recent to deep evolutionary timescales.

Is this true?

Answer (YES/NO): YES